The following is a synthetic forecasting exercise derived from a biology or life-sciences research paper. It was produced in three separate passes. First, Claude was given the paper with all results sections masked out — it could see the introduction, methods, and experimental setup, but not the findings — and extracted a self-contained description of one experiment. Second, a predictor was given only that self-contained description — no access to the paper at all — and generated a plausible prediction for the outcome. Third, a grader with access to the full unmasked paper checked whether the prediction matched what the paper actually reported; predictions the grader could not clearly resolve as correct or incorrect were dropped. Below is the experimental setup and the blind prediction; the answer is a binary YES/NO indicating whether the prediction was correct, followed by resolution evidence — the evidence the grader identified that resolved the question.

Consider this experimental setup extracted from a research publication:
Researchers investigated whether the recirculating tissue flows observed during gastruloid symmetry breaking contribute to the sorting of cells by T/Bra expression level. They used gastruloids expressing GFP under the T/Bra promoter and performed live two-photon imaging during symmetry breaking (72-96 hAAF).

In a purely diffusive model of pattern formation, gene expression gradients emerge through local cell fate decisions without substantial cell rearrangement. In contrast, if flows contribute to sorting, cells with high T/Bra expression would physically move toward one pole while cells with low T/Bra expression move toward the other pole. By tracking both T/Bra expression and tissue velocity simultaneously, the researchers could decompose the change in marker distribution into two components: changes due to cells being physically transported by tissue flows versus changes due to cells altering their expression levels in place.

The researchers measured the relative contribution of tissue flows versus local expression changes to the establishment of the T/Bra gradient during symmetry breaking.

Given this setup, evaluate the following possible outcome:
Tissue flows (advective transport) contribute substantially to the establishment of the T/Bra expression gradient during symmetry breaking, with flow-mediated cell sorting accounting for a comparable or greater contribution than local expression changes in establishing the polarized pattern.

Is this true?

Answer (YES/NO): NO